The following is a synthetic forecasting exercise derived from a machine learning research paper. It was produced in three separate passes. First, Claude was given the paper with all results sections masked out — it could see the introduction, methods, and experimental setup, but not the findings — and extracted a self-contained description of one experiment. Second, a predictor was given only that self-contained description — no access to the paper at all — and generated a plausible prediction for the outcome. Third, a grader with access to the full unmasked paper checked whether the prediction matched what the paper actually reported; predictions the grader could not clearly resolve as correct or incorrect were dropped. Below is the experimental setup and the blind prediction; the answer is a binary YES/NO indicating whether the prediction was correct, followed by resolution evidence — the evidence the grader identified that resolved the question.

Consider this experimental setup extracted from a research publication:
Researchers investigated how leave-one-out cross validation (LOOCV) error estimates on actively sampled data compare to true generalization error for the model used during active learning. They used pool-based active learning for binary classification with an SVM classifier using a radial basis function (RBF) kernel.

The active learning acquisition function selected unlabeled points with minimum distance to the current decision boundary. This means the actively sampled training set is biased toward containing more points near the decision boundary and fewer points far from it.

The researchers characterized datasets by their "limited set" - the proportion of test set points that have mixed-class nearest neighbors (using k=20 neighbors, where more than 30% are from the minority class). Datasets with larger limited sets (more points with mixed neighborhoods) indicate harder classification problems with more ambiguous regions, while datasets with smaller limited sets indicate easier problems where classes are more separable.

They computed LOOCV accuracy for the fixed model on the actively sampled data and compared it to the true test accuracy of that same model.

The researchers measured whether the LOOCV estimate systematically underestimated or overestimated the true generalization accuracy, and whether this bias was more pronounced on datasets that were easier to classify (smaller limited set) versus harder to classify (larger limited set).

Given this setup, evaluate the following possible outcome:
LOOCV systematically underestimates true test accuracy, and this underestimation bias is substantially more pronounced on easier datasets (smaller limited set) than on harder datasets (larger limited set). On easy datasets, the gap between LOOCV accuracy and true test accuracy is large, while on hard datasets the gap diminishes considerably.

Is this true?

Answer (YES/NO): YES